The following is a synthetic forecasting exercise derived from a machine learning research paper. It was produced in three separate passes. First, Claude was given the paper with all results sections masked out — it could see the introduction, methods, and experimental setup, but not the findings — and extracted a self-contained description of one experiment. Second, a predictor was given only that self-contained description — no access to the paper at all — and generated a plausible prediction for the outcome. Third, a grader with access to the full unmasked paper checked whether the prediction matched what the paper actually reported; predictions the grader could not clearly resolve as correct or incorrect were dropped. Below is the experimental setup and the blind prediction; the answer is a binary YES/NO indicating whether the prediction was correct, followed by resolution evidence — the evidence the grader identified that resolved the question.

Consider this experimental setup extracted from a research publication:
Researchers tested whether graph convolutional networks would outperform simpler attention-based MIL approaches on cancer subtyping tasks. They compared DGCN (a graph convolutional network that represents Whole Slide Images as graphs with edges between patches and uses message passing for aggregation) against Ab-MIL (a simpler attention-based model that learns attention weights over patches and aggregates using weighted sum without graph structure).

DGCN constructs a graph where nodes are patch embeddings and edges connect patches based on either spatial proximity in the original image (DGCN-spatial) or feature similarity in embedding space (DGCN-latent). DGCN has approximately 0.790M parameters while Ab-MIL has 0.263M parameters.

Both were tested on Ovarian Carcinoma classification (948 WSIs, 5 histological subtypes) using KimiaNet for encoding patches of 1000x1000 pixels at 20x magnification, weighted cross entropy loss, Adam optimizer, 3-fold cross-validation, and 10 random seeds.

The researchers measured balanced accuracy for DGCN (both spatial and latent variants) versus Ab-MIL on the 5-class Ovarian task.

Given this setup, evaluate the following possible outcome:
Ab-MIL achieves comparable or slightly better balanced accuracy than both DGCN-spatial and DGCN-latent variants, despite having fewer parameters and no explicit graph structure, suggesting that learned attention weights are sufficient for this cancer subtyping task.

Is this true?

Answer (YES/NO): NO